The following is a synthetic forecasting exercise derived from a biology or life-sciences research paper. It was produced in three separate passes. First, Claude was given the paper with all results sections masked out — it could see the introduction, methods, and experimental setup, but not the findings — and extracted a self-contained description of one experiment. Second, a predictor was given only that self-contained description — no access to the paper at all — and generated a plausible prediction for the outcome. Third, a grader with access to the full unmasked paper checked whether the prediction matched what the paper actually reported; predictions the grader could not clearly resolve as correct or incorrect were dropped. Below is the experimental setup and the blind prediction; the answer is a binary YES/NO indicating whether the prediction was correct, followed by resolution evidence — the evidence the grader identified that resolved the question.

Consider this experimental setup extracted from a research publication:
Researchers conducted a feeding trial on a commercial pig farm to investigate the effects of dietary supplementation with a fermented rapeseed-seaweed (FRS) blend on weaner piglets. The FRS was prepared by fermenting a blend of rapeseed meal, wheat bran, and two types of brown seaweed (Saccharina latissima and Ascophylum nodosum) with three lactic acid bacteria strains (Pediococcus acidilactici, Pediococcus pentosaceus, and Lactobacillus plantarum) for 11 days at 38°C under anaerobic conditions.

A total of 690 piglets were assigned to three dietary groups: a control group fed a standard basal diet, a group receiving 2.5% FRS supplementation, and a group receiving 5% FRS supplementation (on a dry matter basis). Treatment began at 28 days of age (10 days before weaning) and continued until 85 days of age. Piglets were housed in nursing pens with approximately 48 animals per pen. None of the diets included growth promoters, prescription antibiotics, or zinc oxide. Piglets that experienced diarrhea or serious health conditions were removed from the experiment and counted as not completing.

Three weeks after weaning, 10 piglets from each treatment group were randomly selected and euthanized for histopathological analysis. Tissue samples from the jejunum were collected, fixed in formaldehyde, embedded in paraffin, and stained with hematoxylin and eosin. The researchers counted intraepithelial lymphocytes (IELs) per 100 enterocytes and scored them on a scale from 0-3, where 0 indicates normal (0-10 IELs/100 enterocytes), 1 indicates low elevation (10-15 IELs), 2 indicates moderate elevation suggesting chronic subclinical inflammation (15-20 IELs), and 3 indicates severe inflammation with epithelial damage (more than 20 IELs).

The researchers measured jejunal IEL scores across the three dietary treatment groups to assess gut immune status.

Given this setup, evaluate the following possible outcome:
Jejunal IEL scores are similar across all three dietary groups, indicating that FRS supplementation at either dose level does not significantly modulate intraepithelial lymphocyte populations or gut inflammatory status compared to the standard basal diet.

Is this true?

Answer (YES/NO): NO